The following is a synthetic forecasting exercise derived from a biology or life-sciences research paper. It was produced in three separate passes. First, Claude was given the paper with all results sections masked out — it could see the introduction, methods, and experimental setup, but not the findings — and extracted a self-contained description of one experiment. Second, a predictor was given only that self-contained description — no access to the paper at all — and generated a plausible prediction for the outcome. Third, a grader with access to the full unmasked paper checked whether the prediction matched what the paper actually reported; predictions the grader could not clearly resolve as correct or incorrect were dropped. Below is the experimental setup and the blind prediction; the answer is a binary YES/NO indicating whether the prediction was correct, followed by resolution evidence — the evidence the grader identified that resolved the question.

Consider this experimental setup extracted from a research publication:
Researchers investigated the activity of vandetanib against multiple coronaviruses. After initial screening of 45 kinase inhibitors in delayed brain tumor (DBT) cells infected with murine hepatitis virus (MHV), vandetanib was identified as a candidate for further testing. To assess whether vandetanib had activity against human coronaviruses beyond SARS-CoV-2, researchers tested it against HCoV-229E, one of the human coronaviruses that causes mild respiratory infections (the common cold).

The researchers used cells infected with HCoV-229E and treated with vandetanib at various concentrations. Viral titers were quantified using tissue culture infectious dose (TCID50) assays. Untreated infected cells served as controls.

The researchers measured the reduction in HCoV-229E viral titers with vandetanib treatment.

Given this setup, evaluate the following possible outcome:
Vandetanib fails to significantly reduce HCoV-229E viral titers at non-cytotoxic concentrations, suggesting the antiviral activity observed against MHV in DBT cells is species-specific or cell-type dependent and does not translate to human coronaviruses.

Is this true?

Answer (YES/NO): NO